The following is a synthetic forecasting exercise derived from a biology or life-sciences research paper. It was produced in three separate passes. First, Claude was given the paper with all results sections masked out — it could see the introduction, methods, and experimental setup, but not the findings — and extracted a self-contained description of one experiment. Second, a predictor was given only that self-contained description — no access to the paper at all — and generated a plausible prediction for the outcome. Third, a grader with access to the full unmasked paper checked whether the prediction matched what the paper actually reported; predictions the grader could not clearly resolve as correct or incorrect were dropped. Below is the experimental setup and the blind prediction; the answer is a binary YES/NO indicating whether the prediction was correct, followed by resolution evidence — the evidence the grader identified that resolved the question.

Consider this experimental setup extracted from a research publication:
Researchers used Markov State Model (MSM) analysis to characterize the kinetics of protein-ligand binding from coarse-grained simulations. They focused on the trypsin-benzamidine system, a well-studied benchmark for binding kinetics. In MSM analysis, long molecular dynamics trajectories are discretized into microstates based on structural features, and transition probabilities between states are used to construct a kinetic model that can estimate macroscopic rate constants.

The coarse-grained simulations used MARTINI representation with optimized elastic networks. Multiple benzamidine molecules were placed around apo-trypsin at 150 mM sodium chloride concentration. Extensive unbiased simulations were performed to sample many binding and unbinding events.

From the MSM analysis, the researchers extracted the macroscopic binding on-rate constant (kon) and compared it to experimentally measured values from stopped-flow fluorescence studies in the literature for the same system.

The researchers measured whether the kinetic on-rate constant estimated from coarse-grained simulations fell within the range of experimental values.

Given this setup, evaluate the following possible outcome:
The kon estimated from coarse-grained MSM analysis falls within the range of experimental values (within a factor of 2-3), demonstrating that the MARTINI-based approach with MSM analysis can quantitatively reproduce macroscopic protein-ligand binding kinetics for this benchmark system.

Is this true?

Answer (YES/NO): NO